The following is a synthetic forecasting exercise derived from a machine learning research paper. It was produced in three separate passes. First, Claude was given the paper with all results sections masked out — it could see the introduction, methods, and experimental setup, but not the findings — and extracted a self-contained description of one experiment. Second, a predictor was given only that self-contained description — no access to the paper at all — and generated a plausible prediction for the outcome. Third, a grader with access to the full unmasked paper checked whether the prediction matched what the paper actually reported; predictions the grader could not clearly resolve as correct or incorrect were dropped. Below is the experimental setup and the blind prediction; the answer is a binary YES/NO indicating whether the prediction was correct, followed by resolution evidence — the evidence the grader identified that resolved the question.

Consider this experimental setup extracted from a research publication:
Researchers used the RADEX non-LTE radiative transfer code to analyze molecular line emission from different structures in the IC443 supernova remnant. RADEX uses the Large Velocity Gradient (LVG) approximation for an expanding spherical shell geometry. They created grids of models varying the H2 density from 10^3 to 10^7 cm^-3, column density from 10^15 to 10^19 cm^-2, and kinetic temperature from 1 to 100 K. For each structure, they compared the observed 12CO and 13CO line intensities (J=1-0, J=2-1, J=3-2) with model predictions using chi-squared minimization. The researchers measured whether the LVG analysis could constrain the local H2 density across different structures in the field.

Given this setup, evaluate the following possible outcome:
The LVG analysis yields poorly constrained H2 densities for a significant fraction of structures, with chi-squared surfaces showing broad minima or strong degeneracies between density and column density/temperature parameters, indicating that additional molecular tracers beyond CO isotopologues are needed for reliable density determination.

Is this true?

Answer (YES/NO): NO